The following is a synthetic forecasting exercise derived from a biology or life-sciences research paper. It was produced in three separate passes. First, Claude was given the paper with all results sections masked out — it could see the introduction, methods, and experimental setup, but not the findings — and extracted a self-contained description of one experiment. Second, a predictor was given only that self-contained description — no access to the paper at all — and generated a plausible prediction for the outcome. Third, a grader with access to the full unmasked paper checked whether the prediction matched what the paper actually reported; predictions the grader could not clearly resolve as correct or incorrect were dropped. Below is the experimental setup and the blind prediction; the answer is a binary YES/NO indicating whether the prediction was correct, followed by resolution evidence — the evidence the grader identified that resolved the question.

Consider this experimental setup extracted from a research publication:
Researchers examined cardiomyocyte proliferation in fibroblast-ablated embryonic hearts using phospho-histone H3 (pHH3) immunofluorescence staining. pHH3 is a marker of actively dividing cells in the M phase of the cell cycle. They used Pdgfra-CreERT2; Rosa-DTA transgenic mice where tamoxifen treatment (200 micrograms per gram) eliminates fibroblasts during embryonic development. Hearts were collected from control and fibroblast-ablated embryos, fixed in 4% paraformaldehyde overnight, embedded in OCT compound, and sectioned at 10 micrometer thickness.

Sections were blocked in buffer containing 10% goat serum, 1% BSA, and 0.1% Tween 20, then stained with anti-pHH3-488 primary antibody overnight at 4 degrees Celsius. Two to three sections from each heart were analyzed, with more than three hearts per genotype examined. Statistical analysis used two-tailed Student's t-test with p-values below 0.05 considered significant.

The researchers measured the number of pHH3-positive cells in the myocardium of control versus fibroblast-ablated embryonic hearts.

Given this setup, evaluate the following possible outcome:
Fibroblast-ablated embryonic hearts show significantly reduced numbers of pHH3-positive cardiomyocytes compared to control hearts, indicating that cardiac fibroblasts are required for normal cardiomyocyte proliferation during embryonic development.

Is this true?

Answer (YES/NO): YES